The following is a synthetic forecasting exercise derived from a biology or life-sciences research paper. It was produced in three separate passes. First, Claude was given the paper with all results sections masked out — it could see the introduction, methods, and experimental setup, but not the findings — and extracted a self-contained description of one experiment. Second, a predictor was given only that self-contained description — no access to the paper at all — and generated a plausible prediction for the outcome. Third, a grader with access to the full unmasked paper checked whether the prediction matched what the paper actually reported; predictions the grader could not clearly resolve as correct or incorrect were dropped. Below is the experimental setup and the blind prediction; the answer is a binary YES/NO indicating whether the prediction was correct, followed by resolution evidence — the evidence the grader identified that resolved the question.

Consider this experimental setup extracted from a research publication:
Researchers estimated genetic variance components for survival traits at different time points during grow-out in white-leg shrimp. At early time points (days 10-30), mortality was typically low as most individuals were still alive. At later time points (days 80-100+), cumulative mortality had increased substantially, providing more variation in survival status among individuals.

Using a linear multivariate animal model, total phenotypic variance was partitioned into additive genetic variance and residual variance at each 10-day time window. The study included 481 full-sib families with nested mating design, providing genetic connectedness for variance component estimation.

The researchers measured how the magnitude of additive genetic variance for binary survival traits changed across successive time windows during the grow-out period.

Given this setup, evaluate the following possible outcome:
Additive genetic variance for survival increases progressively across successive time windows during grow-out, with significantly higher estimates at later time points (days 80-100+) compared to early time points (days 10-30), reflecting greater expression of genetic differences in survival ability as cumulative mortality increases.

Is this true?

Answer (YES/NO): YES